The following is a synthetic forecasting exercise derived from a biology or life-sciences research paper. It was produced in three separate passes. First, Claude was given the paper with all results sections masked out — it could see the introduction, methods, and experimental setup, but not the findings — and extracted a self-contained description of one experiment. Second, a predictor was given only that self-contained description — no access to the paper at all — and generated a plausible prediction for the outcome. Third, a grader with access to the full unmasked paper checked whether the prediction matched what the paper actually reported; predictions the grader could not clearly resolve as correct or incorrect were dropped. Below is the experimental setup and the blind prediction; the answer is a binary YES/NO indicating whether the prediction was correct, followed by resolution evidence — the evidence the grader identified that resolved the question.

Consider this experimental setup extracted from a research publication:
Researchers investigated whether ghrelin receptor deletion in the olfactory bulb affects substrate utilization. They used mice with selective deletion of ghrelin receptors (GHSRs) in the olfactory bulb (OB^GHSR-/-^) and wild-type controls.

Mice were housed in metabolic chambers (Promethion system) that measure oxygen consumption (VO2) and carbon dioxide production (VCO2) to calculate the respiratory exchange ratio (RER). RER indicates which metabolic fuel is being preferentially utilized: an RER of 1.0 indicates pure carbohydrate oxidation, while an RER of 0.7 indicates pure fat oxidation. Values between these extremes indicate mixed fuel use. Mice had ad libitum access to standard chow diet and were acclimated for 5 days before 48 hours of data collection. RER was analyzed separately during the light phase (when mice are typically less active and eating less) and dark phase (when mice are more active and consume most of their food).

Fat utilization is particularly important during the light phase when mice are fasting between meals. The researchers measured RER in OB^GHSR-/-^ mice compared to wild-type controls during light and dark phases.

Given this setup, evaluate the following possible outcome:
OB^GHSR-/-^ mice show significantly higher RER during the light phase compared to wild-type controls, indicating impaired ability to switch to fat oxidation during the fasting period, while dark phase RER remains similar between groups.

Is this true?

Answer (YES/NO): NO